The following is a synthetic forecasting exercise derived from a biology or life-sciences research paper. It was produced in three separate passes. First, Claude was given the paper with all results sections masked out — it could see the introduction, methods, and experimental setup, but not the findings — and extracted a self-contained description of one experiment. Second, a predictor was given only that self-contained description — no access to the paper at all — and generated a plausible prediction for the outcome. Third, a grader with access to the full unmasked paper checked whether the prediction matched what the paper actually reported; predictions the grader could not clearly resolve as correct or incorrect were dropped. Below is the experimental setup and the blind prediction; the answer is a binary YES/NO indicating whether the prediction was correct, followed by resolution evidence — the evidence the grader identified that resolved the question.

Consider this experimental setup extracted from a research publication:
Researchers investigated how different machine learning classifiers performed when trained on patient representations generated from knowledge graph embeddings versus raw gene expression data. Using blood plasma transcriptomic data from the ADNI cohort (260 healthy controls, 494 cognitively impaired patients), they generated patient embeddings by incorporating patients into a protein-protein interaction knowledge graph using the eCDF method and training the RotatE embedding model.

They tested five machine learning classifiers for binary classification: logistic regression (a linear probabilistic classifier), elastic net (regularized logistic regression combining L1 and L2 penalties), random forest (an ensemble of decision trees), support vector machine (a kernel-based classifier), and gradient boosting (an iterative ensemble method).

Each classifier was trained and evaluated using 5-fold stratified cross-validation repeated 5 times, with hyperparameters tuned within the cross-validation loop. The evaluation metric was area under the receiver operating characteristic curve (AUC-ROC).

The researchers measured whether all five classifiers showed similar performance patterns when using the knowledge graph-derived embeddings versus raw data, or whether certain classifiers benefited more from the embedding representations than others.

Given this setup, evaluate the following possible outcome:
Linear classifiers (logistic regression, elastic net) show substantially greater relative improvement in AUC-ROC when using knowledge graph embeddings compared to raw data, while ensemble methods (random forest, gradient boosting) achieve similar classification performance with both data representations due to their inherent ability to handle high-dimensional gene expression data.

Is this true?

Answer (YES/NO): NO